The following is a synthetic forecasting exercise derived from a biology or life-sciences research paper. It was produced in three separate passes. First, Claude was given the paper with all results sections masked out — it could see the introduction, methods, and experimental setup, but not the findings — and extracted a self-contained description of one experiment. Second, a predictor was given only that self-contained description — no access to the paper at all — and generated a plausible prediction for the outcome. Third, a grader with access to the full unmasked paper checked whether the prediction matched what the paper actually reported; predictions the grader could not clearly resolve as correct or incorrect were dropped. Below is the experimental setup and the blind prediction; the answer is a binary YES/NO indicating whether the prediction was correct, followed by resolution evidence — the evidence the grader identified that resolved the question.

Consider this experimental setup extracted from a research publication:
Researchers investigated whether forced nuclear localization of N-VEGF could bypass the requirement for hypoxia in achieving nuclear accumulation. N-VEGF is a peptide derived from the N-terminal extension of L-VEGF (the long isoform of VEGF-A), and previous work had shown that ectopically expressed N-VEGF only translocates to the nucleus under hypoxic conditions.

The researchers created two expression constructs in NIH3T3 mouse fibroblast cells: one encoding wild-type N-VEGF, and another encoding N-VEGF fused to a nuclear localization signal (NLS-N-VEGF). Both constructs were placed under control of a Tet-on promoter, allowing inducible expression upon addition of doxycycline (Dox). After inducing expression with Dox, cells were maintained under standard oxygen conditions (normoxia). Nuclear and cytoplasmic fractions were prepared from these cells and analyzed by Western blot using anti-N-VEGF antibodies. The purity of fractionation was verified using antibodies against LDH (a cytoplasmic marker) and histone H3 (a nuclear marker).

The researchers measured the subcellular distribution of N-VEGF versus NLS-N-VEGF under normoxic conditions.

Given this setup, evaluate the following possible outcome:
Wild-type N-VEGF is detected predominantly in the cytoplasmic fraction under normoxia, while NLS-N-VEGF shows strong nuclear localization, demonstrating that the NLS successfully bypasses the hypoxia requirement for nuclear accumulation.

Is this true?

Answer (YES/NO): NO